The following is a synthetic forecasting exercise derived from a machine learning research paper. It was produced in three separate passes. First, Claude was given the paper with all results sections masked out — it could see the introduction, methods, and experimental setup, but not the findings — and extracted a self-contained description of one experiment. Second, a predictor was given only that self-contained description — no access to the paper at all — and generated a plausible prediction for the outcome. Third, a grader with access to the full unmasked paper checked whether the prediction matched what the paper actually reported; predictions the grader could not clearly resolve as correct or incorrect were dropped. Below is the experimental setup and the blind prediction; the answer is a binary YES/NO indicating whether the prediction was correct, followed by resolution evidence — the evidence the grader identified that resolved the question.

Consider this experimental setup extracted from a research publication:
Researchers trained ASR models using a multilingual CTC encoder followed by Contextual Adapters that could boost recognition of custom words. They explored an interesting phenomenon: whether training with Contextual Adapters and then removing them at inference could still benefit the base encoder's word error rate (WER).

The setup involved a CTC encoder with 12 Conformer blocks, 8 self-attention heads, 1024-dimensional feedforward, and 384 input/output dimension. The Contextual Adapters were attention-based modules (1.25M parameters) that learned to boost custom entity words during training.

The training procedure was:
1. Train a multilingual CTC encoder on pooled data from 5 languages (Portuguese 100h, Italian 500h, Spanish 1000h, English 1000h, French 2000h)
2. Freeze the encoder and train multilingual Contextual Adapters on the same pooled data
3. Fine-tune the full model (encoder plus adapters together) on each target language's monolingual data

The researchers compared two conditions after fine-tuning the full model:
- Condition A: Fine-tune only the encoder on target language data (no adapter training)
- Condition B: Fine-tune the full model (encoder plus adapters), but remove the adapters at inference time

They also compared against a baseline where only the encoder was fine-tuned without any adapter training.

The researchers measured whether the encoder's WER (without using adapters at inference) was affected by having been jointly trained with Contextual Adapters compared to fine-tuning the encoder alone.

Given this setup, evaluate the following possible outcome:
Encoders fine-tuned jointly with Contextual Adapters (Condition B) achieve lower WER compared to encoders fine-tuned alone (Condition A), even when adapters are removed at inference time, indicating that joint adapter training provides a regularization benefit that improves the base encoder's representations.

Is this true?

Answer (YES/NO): YES